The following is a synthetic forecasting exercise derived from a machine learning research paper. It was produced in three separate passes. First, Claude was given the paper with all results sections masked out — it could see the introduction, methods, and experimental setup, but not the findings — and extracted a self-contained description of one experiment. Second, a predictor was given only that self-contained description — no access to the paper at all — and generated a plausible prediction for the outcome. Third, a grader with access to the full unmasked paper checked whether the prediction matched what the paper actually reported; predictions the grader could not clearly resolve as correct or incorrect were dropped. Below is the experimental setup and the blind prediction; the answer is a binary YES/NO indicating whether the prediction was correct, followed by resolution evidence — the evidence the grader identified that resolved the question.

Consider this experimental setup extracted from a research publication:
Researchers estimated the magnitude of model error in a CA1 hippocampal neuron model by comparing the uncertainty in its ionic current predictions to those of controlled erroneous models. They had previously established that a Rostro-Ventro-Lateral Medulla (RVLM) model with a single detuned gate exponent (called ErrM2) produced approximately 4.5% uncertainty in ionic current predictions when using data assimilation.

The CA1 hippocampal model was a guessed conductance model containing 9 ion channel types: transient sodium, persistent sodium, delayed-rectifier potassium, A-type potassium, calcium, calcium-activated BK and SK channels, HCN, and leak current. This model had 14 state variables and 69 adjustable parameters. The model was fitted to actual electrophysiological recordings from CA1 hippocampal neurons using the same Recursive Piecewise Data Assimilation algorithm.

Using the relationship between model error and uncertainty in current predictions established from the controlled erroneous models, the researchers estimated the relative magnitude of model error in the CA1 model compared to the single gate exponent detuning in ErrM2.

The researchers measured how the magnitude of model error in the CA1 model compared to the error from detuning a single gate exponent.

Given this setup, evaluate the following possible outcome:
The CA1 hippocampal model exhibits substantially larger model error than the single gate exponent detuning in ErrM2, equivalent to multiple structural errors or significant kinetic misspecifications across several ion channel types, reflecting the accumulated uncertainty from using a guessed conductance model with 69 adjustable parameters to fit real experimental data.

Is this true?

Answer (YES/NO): YES